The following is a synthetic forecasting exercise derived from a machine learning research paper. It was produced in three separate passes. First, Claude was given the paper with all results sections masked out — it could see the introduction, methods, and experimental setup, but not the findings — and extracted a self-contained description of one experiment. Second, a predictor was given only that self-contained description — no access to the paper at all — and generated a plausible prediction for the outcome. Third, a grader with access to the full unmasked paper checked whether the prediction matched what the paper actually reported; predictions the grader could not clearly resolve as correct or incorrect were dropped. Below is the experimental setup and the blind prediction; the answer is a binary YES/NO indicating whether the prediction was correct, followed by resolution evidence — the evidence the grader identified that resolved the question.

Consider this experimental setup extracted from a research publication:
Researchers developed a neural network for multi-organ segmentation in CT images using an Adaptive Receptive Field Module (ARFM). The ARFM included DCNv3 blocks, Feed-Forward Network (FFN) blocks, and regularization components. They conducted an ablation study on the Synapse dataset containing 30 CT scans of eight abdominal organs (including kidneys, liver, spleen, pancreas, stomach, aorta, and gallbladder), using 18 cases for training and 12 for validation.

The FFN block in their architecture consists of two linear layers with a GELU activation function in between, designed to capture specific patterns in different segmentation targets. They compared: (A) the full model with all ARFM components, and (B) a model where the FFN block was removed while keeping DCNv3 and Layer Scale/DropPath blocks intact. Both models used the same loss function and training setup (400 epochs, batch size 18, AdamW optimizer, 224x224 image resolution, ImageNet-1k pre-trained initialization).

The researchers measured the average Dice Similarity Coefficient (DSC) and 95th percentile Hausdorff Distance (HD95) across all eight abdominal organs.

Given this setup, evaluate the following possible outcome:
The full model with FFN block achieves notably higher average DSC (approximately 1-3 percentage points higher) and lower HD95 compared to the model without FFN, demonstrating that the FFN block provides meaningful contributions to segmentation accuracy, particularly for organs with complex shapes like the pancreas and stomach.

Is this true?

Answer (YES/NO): YES